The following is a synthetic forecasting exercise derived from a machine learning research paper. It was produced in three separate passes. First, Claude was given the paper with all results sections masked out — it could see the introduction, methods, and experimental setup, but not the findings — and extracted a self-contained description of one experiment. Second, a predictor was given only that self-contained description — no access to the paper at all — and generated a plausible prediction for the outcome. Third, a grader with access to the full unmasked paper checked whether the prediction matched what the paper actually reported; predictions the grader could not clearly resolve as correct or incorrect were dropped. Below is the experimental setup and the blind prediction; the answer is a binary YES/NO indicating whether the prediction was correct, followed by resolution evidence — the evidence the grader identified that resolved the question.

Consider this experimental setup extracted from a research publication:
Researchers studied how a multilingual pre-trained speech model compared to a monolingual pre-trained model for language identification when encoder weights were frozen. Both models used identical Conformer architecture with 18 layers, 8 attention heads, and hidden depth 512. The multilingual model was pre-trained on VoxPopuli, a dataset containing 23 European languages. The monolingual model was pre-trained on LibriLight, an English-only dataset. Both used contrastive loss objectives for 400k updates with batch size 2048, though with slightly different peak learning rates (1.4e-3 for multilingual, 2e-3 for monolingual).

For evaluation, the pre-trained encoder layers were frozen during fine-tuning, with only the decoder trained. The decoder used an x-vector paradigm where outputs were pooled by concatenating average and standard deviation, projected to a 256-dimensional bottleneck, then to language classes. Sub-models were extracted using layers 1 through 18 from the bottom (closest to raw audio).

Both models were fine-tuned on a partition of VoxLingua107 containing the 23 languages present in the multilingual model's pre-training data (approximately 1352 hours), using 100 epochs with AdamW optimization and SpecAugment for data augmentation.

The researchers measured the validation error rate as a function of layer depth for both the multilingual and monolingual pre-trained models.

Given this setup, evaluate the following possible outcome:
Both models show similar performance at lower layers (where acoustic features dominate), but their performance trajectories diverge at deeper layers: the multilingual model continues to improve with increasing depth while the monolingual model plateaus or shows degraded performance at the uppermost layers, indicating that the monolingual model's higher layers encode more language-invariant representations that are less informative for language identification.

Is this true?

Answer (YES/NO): NO